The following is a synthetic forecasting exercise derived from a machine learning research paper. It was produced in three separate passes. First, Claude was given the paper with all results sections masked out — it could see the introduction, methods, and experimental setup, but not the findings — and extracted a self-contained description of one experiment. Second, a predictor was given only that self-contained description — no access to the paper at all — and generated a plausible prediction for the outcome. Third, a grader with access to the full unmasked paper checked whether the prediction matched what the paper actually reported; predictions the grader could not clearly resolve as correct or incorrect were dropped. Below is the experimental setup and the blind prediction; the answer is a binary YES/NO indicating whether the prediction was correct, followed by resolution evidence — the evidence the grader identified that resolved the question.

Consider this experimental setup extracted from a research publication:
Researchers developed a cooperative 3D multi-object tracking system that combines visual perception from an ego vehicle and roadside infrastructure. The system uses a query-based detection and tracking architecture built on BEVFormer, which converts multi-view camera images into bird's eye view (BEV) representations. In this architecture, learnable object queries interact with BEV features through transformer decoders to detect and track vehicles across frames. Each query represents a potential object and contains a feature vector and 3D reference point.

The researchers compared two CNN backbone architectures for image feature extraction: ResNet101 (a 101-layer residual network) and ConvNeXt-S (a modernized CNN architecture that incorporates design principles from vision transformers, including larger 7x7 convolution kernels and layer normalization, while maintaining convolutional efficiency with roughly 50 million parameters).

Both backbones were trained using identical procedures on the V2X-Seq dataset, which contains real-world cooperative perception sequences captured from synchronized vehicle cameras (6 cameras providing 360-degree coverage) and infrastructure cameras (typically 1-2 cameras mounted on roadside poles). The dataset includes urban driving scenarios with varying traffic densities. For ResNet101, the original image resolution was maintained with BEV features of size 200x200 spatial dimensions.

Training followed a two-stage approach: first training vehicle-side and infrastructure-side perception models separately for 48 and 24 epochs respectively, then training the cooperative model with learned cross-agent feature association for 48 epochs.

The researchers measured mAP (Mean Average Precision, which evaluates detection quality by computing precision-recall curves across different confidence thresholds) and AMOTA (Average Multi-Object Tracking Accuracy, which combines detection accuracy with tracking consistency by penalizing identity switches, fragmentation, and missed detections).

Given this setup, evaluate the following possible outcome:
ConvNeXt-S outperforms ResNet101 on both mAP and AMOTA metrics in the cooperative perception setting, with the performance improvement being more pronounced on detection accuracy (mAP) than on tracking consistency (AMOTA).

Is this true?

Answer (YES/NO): NO